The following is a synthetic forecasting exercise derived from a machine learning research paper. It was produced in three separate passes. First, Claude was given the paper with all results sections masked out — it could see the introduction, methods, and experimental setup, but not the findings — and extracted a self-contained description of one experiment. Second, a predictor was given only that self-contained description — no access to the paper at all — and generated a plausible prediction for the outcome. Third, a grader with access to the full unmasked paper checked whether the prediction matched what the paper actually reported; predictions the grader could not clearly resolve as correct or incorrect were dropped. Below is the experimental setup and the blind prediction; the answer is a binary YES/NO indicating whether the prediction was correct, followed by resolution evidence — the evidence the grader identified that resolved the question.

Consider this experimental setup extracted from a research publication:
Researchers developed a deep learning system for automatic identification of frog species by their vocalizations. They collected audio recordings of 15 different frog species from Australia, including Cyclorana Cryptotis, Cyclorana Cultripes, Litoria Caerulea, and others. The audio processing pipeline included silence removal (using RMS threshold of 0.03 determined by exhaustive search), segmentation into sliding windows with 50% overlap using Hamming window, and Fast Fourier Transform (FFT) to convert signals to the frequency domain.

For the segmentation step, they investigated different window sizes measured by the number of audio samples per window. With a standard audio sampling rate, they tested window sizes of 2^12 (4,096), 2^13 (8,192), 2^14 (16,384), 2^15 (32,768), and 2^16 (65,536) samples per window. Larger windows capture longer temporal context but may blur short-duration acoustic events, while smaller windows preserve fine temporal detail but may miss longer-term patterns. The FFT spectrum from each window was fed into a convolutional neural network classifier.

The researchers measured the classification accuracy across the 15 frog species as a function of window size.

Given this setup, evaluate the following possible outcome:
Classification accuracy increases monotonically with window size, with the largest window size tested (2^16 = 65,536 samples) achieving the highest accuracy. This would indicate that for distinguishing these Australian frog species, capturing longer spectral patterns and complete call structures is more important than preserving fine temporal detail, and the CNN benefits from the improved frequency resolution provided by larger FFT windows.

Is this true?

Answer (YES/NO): NO